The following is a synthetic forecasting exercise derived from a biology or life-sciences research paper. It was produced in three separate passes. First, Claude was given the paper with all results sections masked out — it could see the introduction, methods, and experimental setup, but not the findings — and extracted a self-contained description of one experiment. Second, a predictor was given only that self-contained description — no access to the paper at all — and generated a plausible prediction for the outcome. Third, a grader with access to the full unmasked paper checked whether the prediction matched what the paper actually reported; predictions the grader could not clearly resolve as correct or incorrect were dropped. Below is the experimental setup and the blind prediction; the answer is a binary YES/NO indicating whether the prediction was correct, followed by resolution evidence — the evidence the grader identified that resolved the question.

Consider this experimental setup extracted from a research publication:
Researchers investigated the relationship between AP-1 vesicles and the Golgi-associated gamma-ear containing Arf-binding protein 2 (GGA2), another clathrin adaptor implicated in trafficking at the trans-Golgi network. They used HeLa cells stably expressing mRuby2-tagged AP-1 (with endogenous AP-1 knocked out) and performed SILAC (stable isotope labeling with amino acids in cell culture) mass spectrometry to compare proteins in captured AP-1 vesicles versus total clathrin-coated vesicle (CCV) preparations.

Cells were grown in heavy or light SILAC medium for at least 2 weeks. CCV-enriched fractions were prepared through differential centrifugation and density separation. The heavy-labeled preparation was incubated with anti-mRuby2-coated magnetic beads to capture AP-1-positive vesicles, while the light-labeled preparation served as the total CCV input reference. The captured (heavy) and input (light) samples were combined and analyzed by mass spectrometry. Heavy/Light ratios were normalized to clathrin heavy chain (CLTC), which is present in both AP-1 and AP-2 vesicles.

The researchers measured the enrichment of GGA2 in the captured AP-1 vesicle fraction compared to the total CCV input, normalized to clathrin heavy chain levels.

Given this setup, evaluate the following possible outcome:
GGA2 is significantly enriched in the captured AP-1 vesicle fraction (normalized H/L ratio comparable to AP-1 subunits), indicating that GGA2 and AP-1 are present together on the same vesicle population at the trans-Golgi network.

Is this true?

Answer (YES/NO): NO